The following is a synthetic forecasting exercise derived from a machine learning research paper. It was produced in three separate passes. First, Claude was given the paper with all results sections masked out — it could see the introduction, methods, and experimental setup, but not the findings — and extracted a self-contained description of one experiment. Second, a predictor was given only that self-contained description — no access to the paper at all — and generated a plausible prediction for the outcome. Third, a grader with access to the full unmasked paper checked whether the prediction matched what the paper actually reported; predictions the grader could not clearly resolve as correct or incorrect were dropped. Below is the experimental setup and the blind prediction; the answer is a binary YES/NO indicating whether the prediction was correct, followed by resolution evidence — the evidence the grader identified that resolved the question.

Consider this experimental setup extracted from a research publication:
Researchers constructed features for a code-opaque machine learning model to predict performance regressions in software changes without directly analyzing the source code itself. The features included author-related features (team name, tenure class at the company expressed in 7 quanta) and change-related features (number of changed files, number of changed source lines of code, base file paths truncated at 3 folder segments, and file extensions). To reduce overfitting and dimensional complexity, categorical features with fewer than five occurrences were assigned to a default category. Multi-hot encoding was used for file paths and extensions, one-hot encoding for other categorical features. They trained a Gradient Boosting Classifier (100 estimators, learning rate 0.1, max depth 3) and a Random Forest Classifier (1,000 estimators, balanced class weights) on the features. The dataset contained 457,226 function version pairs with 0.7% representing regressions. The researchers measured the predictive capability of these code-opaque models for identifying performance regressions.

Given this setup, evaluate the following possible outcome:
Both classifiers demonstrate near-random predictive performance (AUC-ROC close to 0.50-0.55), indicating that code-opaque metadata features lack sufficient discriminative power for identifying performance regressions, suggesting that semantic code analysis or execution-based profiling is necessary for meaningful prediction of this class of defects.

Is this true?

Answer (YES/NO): YES